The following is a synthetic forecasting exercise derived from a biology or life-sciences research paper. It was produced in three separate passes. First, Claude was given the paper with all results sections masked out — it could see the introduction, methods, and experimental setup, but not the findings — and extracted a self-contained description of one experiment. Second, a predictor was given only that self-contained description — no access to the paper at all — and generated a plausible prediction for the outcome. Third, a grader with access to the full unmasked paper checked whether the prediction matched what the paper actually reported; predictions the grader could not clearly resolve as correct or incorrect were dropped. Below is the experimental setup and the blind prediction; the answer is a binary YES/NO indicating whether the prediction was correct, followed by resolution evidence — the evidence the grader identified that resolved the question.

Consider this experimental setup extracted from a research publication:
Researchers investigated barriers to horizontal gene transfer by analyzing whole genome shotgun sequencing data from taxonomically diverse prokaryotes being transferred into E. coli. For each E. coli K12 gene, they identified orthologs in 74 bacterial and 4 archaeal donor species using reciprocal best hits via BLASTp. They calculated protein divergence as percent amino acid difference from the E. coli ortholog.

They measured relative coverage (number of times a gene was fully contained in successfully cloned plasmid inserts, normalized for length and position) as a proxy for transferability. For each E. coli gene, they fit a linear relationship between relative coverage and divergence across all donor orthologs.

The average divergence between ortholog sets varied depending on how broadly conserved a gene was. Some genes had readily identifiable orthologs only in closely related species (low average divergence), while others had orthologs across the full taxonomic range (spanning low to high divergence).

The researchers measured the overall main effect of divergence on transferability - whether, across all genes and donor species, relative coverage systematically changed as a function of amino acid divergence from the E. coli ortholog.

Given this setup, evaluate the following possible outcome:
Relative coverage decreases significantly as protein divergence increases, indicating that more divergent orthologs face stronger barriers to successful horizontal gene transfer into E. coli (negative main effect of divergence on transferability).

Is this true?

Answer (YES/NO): YES